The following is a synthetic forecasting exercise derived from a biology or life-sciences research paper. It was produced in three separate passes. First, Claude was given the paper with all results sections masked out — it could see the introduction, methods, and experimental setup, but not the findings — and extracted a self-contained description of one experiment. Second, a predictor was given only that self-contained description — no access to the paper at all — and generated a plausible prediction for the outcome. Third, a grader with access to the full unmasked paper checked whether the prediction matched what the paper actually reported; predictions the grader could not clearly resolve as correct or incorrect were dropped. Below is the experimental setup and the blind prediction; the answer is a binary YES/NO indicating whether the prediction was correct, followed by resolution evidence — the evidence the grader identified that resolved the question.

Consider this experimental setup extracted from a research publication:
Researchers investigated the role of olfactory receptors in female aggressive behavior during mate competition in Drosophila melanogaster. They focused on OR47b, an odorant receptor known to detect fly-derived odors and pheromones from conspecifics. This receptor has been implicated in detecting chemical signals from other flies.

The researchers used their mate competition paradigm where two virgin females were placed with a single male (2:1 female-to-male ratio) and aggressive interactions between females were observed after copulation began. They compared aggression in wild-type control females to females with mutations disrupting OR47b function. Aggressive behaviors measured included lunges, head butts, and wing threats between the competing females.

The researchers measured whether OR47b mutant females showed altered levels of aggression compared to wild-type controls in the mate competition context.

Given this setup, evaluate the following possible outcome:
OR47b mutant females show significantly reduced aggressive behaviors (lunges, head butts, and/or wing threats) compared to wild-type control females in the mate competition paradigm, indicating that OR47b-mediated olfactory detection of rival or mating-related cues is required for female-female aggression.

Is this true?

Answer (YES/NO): YES